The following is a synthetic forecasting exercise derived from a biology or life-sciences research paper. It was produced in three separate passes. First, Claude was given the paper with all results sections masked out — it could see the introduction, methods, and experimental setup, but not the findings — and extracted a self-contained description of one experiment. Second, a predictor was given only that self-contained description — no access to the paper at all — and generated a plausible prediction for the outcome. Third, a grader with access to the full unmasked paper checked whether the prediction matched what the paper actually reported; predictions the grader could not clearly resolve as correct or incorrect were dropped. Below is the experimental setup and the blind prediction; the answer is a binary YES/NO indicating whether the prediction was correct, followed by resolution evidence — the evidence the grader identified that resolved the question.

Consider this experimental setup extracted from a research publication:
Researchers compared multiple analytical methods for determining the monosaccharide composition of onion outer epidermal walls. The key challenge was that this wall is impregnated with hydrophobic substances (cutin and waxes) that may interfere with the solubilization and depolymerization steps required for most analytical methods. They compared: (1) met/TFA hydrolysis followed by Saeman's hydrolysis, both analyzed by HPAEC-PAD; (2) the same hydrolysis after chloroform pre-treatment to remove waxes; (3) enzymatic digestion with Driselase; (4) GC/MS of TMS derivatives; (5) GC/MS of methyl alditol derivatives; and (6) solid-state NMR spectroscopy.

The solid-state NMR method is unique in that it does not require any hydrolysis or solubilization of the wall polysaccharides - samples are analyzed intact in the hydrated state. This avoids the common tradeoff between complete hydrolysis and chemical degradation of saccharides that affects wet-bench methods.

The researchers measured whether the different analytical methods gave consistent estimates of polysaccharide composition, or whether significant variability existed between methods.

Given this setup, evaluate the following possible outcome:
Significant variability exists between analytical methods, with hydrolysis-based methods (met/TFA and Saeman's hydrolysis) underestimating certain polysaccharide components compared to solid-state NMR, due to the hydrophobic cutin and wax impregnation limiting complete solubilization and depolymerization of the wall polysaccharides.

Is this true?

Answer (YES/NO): YES